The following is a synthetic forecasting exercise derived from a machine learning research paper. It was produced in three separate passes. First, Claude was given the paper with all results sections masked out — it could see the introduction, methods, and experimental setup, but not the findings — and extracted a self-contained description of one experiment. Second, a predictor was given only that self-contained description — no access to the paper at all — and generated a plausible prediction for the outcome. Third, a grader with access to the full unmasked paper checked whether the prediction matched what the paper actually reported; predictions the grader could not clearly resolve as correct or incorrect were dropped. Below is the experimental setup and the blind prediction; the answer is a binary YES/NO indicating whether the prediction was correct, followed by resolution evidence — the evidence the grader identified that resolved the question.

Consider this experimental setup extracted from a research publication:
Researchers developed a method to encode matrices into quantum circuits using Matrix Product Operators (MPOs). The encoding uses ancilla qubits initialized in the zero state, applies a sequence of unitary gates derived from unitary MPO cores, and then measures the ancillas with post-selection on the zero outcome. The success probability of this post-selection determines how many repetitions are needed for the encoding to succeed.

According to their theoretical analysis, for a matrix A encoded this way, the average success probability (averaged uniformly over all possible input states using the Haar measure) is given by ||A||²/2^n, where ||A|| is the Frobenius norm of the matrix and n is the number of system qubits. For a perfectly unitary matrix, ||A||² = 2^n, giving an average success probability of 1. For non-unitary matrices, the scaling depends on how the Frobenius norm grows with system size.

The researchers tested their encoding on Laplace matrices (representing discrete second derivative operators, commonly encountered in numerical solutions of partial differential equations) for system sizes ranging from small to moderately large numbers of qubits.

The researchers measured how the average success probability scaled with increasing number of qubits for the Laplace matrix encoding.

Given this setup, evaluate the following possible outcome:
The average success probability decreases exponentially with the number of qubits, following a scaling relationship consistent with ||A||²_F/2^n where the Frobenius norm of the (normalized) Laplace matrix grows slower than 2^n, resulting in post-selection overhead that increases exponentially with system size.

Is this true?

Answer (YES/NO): NO